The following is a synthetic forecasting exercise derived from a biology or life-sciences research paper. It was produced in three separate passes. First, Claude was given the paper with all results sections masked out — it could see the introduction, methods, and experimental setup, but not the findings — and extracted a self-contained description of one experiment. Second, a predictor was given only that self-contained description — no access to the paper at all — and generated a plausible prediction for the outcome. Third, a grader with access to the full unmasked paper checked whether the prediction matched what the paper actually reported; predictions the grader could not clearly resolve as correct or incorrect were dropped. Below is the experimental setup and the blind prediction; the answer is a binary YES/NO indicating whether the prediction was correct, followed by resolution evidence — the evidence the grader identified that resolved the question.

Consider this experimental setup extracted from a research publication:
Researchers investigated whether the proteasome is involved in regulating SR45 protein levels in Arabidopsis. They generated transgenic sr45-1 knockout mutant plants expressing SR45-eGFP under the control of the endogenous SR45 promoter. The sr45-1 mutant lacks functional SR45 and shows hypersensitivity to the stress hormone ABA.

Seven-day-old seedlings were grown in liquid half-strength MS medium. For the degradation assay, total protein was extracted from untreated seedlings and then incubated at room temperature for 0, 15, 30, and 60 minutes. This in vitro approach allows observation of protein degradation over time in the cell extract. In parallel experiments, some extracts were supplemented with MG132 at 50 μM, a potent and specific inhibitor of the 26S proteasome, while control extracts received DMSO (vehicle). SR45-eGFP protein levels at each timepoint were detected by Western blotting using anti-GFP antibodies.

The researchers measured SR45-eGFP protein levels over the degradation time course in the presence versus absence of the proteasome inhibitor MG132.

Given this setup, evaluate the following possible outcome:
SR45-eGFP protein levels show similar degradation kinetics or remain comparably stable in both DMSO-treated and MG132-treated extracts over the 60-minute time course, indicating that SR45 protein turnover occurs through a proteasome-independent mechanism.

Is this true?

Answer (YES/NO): NO